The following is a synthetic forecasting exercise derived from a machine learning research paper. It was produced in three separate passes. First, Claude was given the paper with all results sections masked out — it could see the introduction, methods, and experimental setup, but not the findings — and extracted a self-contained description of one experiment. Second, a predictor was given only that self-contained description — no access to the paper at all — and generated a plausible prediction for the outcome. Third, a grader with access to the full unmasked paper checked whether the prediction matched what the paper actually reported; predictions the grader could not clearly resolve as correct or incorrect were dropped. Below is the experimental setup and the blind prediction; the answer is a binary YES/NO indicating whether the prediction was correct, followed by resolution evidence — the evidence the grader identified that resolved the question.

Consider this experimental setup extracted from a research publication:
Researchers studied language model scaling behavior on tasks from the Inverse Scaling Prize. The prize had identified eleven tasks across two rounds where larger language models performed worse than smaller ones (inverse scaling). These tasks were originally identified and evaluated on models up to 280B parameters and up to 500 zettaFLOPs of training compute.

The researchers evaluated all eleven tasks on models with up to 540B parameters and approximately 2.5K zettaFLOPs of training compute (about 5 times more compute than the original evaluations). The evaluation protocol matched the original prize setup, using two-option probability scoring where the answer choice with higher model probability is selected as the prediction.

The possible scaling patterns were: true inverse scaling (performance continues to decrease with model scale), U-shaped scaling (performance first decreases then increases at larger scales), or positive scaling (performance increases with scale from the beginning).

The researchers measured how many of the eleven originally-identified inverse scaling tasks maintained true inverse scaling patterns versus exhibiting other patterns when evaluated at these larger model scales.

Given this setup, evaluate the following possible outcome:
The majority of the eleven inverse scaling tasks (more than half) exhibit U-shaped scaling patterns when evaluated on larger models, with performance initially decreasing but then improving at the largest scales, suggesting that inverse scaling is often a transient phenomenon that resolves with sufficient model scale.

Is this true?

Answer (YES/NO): YES